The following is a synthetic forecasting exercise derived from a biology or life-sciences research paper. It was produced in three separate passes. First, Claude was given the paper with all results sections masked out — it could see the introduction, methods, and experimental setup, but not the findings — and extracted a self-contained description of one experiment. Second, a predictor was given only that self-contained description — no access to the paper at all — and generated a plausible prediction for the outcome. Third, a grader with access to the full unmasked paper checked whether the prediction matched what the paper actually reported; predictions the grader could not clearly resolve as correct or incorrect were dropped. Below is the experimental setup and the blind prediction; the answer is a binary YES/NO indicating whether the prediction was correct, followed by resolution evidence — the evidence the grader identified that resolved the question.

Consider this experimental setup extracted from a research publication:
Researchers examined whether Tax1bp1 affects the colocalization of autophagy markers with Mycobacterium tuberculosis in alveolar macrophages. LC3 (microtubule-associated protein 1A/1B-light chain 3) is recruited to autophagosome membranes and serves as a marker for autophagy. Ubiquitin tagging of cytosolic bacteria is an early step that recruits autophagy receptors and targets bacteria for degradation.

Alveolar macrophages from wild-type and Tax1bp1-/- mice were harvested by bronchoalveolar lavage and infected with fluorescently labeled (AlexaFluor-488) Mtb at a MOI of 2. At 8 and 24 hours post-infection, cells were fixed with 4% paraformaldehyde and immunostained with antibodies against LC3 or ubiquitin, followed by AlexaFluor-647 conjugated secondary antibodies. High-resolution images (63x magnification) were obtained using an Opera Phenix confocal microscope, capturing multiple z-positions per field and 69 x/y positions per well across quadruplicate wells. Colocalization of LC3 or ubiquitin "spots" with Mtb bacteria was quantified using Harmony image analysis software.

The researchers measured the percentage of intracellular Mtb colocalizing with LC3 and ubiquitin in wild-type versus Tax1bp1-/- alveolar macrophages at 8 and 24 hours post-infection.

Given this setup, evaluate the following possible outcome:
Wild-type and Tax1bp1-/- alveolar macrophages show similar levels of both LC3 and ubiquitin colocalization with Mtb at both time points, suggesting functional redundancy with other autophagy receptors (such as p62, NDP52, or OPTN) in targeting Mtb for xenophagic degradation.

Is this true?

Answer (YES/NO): NO